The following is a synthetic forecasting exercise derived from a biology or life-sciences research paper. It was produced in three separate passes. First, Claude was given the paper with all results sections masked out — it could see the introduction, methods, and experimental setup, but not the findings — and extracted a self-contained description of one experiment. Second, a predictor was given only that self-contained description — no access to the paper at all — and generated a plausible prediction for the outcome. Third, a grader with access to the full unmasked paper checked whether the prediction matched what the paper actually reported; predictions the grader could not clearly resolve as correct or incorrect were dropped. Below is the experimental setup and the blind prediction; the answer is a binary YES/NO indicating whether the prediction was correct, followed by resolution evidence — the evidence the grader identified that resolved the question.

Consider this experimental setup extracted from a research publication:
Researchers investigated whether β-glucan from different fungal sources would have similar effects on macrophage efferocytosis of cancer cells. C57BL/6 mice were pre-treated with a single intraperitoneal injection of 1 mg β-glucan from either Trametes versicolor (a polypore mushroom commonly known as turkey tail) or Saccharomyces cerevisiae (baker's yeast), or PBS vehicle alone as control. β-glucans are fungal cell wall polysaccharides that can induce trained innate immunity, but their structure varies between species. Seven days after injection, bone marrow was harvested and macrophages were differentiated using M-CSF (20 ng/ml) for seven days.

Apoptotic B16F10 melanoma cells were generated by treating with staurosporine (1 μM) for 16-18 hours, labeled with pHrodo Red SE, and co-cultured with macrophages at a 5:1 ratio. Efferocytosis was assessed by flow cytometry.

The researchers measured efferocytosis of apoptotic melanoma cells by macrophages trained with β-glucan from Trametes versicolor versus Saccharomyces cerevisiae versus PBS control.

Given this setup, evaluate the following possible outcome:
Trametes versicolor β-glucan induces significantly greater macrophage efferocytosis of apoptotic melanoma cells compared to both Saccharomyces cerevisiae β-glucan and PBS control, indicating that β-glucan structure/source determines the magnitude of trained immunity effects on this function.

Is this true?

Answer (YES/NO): NO